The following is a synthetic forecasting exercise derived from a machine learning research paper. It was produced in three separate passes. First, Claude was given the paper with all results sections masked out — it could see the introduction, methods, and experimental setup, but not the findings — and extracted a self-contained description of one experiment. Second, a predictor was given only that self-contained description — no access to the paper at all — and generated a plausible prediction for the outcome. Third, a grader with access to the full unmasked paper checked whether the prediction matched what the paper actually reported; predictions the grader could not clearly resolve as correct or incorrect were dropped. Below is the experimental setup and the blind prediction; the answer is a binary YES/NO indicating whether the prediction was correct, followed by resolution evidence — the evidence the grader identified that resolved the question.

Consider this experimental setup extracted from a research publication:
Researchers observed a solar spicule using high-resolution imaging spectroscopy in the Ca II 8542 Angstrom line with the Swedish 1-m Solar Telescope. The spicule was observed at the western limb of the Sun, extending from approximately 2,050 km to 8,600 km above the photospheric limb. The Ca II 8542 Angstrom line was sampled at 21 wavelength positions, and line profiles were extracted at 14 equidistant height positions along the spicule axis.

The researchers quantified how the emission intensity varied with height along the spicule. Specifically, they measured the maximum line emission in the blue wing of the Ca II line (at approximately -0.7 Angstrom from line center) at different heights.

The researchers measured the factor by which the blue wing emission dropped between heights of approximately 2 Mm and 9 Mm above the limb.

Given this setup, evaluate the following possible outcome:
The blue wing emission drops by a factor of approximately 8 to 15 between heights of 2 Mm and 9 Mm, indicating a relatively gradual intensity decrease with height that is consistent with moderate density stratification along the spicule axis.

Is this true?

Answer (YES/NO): NO